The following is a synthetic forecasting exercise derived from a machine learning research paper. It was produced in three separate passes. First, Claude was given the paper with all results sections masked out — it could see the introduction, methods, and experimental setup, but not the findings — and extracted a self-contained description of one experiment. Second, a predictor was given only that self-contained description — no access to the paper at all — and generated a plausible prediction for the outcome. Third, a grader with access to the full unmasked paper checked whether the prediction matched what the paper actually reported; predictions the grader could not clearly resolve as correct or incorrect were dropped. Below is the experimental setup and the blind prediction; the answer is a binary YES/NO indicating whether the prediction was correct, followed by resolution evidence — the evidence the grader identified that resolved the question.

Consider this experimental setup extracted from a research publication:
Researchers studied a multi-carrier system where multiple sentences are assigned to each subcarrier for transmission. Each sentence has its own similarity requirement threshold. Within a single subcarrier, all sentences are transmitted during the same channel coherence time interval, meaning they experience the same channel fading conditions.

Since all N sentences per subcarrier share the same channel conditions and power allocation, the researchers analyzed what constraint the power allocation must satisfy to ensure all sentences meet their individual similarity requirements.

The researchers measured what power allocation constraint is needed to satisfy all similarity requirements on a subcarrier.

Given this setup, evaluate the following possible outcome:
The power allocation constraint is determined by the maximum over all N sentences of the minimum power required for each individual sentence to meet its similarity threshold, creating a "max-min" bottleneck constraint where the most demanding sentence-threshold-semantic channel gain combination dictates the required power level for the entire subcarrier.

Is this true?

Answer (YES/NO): NO